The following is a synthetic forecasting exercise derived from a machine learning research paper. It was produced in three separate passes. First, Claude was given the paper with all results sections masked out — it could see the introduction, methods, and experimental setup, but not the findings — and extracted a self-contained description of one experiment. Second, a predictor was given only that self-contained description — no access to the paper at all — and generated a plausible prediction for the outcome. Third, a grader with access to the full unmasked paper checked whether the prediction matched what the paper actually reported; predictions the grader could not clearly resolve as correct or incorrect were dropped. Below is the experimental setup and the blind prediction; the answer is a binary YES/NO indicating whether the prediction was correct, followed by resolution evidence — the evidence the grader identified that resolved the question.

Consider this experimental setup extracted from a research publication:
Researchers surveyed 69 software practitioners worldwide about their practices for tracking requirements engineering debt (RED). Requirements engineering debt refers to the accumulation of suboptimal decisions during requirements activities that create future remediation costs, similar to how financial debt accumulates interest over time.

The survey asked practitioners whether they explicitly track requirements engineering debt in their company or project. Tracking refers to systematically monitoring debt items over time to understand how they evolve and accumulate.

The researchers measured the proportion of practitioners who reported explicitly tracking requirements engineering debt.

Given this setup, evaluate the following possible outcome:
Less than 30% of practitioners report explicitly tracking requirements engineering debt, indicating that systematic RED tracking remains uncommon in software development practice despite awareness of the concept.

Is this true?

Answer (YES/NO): YES